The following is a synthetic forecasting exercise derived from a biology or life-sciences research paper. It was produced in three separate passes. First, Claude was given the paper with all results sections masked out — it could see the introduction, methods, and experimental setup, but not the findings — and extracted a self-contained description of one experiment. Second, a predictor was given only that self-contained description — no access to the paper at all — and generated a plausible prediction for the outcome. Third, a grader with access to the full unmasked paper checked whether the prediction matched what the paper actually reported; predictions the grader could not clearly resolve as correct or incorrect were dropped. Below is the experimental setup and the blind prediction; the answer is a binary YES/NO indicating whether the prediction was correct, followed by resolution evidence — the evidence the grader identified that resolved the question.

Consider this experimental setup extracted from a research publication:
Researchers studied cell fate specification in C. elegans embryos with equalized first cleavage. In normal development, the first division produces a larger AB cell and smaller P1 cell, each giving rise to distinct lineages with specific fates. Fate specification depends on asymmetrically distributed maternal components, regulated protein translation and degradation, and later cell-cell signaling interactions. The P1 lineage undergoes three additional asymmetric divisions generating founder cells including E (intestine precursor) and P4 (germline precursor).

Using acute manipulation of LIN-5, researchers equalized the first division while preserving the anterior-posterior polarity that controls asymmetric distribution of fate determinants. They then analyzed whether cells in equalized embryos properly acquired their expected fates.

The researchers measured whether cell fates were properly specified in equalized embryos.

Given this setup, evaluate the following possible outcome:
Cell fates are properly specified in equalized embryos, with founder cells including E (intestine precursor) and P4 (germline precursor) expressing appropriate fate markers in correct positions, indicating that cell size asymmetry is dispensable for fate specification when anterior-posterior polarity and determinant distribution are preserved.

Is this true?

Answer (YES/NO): NO